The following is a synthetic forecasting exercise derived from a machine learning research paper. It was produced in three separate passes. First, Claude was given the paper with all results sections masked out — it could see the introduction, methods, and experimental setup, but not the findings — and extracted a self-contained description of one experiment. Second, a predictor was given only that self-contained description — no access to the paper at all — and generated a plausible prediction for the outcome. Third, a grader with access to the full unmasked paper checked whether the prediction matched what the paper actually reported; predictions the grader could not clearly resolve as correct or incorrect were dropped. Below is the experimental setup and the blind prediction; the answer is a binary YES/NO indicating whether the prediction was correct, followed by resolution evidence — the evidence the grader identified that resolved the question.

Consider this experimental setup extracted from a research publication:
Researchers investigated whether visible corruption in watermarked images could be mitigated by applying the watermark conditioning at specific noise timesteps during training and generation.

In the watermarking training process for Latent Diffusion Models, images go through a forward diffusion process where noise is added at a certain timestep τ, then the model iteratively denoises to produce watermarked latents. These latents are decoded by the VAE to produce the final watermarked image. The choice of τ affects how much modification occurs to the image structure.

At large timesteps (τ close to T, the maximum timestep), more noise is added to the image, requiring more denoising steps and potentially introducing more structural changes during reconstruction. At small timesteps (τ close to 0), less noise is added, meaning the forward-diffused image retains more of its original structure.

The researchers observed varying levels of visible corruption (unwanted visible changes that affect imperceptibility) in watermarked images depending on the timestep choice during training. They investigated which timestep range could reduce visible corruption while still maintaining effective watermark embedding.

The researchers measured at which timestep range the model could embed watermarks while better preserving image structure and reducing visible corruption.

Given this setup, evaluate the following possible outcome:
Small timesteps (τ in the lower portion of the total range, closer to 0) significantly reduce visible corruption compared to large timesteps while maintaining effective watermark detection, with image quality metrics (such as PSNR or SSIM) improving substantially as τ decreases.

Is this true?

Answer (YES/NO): NO